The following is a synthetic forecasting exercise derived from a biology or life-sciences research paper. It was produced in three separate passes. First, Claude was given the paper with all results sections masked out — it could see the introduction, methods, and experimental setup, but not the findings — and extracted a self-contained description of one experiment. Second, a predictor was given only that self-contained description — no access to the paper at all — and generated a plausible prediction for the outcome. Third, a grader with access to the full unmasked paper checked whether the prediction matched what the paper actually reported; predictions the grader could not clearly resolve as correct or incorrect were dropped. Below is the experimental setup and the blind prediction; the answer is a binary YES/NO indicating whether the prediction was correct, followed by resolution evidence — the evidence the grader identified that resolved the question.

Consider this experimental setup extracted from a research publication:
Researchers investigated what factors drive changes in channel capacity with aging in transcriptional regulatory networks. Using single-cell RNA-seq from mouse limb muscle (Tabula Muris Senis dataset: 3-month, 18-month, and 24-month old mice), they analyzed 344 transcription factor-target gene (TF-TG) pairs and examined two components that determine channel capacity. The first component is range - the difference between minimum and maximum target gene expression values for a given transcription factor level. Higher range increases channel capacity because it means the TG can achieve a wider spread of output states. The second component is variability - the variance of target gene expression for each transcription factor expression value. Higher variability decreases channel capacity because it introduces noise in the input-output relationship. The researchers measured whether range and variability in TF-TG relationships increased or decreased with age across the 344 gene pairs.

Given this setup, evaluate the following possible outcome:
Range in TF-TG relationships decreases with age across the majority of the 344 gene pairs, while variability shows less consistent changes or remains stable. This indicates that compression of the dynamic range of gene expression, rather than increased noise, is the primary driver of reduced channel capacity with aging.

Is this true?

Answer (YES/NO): NO